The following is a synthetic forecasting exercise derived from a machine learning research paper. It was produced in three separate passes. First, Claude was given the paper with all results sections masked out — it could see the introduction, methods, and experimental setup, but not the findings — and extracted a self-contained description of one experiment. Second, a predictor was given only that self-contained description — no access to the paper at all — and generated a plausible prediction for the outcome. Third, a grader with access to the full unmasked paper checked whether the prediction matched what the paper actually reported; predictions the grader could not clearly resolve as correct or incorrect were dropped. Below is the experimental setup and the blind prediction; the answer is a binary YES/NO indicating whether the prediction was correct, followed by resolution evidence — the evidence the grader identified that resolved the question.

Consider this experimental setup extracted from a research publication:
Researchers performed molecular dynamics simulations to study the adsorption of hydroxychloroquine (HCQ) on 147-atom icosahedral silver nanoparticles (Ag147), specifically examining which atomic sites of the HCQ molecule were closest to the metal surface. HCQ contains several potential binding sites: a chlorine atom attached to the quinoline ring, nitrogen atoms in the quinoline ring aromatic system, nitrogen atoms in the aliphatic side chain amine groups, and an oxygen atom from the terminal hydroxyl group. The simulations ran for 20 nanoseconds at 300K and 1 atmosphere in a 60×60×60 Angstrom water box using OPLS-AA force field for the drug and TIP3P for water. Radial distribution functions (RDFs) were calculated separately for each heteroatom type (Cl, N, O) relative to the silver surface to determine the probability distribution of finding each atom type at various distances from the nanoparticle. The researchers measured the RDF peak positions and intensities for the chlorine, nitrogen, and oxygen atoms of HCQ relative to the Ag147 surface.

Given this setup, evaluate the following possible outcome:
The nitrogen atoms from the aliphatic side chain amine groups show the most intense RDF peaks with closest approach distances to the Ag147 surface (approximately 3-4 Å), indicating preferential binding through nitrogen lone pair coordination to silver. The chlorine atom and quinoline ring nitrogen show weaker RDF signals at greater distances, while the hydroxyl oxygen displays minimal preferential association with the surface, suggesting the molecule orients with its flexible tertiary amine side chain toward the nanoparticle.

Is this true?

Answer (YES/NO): NO